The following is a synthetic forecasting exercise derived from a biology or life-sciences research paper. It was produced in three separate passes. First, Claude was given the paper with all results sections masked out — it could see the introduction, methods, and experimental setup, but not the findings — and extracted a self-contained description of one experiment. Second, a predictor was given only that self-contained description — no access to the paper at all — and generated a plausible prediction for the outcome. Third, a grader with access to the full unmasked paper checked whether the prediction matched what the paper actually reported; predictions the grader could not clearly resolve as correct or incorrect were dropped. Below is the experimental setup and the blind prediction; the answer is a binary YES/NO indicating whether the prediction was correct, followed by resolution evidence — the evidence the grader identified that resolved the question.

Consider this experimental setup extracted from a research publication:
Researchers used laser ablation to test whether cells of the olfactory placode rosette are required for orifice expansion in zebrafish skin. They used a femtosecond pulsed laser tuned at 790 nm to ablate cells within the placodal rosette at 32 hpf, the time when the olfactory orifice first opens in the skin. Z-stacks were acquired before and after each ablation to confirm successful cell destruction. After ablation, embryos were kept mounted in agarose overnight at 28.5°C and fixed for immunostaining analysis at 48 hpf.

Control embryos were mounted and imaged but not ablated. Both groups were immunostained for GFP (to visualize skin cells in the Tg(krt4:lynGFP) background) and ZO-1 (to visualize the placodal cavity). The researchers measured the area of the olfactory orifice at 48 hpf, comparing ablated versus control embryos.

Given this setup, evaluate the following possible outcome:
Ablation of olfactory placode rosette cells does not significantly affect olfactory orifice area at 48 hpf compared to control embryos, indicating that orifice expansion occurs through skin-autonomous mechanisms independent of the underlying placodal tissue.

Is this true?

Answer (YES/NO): NO